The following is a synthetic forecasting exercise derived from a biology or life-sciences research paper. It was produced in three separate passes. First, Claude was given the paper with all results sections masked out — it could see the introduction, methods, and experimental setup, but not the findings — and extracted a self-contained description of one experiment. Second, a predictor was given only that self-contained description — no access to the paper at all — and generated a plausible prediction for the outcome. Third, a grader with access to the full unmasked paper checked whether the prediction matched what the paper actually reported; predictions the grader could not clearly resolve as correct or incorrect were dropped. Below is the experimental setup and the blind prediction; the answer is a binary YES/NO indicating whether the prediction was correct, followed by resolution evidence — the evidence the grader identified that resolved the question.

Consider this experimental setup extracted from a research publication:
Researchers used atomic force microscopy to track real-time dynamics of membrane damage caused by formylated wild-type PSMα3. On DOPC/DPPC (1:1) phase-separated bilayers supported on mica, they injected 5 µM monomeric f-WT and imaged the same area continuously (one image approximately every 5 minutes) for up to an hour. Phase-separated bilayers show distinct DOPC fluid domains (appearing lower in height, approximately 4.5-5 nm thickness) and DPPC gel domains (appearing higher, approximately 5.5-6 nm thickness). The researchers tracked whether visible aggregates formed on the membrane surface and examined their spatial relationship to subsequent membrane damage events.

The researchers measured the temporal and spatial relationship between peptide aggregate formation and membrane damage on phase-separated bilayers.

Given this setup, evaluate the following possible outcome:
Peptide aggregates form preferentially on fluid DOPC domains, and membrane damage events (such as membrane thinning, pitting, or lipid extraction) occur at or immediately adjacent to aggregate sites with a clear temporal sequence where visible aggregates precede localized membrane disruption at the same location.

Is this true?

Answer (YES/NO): YES